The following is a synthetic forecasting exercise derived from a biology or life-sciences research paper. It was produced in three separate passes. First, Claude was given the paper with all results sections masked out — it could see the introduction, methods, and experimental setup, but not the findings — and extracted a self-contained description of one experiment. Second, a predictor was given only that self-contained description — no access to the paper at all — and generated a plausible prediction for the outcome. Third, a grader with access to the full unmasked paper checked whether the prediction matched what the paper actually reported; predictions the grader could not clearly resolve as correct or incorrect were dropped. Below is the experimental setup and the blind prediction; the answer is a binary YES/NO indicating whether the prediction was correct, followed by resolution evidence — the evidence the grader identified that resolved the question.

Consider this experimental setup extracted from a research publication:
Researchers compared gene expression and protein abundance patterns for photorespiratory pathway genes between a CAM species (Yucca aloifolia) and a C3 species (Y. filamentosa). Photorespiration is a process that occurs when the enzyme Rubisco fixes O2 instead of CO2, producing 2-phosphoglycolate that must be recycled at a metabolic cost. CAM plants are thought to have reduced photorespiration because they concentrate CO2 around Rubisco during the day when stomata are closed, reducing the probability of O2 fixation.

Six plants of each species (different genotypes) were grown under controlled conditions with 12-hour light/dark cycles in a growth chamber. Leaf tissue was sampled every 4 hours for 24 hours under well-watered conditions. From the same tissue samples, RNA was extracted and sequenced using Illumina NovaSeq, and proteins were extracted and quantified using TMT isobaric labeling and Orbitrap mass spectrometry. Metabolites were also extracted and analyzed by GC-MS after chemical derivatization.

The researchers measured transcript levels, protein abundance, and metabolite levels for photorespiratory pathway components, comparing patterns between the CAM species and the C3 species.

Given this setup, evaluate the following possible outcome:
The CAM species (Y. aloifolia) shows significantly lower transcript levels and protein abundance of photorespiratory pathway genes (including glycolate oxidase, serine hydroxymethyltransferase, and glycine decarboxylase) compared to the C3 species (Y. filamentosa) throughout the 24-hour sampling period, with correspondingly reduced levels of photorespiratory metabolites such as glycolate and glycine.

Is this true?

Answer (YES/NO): NO